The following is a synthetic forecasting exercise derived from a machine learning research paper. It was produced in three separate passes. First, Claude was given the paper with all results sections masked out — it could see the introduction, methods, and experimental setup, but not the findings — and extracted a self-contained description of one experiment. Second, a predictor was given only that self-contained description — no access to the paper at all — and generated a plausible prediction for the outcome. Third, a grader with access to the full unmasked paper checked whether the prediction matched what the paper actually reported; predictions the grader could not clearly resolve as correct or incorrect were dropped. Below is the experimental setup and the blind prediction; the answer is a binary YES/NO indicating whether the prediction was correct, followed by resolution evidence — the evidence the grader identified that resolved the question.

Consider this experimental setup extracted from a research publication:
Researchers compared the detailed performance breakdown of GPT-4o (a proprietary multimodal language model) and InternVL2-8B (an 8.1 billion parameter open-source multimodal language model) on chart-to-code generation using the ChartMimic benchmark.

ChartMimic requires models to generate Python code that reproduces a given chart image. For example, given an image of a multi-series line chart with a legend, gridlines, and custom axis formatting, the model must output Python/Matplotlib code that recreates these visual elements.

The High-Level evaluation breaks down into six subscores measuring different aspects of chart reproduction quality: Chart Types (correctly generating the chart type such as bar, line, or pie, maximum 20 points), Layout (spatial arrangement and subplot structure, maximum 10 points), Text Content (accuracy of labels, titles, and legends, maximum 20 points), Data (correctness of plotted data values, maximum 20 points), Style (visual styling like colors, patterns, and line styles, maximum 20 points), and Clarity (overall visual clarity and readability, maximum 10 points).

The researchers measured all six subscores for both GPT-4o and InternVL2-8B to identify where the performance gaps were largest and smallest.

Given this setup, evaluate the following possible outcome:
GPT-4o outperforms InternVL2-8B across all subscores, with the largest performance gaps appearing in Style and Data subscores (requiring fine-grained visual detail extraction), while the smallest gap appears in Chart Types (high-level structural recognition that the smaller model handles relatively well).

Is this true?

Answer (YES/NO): NO